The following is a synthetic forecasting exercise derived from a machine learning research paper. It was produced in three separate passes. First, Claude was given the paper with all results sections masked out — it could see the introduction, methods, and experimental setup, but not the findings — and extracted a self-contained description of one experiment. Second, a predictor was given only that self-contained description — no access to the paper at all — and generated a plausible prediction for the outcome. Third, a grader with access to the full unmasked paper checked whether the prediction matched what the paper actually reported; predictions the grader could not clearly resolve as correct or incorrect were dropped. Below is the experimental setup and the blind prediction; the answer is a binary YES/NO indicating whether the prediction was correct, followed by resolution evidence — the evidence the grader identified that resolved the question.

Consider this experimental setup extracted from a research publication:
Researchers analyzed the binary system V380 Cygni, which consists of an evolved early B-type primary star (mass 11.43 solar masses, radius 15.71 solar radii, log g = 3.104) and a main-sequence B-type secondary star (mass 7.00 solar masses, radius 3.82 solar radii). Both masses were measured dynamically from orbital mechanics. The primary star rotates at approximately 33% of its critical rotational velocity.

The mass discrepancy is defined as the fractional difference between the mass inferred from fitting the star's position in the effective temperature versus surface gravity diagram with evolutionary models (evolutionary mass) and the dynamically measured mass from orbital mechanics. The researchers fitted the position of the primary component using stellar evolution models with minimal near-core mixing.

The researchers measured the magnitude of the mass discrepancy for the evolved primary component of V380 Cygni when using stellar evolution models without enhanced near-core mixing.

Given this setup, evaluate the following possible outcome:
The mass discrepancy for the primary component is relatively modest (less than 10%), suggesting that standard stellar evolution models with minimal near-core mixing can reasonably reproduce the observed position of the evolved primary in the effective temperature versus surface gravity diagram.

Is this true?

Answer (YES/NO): NO